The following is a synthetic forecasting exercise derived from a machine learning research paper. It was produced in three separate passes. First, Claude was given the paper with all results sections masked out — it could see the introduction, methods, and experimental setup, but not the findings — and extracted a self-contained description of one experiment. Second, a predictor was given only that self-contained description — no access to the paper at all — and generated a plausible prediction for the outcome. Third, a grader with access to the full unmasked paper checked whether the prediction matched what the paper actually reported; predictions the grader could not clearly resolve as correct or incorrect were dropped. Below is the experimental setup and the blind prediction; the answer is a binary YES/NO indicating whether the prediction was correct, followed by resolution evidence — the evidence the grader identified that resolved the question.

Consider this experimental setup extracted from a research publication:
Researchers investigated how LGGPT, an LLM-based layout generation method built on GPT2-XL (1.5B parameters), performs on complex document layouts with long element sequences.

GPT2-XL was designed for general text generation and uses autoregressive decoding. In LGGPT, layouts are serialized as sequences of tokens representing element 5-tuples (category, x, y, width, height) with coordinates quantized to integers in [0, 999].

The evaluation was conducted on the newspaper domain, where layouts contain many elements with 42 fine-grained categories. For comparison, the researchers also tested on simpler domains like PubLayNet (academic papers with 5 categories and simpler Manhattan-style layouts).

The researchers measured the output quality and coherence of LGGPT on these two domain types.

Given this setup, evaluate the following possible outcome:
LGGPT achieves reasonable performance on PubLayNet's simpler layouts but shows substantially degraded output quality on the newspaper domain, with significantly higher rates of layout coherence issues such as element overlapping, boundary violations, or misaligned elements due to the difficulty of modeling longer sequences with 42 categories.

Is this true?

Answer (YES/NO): YES